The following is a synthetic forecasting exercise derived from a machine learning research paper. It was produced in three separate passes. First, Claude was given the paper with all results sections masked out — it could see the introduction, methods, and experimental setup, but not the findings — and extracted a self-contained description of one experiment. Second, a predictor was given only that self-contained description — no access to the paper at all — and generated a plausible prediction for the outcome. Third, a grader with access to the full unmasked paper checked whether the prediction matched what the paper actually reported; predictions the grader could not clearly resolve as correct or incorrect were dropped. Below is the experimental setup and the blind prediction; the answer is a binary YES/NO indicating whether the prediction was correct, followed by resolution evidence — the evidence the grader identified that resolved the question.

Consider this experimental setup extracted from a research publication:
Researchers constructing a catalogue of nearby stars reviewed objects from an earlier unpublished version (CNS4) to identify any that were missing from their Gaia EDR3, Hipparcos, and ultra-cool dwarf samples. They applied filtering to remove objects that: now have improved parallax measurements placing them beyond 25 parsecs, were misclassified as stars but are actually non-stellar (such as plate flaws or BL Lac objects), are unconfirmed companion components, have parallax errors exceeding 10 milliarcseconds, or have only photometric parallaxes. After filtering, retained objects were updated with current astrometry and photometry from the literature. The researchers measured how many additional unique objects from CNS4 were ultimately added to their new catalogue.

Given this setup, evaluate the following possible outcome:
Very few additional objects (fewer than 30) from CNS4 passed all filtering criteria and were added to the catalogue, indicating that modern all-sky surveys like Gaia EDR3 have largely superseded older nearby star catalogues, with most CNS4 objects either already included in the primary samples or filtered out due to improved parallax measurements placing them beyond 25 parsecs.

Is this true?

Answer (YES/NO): YES